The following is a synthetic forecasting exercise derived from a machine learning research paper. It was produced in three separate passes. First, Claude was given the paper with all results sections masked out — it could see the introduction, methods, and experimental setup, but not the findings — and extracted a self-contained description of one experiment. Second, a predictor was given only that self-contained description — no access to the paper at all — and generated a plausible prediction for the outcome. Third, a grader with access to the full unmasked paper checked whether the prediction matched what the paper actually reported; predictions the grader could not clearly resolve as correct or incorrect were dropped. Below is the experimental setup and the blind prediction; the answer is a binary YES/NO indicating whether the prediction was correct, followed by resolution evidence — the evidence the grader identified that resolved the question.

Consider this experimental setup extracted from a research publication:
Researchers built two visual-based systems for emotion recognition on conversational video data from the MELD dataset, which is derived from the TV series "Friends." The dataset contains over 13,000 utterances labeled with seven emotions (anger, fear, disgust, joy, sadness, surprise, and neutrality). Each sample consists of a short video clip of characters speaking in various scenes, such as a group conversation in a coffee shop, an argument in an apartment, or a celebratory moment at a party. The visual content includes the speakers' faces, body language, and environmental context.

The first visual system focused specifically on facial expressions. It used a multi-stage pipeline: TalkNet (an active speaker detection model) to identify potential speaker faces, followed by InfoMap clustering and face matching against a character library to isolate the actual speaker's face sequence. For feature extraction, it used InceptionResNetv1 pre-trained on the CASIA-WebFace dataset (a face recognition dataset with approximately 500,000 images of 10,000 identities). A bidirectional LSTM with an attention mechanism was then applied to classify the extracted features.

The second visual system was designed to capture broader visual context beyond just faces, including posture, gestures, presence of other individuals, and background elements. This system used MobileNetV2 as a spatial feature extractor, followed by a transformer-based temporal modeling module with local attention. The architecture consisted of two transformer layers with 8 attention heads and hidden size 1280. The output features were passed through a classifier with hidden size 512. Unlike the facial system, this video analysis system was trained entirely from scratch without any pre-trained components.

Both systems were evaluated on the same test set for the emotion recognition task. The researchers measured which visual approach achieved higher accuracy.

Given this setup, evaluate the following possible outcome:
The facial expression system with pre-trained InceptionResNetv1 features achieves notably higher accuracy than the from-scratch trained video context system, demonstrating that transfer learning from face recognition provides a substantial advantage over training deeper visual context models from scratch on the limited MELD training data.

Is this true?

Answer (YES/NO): NO